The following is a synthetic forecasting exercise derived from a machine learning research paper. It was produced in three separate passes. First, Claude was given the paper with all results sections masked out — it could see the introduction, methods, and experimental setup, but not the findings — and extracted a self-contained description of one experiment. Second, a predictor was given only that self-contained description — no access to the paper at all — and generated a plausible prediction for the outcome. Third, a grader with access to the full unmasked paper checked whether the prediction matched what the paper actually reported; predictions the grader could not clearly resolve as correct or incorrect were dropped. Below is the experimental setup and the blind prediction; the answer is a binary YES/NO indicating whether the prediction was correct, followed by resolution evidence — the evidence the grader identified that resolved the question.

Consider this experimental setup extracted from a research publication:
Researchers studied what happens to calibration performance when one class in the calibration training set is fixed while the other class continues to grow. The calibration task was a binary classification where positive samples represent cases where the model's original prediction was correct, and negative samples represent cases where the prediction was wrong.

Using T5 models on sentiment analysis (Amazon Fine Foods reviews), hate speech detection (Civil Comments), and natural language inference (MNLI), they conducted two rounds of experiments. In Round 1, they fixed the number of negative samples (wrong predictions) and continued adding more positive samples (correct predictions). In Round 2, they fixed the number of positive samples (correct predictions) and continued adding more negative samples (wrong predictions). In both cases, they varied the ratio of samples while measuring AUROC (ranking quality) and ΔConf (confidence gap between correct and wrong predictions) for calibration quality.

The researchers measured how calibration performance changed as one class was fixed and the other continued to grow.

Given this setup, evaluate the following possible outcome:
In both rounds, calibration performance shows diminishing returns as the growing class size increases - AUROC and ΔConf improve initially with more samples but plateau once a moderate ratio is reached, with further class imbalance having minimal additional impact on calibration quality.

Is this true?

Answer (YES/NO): NO